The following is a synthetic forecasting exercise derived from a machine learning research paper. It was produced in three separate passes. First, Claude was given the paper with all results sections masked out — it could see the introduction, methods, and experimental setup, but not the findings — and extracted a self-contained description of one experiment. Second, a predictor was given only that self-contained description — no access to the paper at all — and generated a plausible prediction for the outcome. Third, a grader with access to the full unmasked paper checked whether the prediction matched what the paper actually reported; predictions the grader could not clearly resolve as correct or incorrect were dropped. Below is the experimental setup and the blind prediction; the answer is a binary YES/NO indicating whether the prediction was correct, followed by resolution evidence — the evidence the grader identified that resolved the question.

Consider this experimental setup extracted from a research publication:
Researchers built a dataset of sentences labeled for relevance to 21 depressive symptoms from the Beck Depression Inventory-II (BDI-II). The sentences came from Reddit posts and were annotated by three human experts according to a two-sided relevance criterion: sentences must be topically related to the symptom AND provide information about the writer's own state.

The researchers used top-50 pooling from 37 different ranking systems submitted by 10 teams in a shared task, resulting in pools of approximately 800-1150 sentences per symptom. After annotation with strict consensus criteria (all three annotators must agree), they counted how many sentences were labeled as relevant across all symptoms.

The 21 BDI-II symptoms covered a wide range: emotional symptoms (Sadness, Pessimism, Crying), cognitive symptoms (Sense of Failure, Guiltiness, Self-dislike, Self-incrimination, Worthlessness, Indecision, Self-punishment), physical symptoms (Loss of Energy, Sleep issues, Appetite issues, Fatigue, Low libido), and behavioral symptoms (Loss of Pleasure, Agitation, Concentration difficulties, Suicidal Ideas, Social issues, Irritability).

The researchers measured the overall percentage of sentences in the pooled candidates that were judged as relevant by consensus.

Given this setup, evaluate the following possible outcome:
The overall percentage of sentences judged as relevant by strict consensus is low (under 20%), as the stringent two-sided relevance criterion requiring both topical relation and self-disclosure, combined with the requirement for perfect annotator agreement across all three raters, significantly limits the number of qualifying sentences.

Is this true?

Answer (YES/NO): YES